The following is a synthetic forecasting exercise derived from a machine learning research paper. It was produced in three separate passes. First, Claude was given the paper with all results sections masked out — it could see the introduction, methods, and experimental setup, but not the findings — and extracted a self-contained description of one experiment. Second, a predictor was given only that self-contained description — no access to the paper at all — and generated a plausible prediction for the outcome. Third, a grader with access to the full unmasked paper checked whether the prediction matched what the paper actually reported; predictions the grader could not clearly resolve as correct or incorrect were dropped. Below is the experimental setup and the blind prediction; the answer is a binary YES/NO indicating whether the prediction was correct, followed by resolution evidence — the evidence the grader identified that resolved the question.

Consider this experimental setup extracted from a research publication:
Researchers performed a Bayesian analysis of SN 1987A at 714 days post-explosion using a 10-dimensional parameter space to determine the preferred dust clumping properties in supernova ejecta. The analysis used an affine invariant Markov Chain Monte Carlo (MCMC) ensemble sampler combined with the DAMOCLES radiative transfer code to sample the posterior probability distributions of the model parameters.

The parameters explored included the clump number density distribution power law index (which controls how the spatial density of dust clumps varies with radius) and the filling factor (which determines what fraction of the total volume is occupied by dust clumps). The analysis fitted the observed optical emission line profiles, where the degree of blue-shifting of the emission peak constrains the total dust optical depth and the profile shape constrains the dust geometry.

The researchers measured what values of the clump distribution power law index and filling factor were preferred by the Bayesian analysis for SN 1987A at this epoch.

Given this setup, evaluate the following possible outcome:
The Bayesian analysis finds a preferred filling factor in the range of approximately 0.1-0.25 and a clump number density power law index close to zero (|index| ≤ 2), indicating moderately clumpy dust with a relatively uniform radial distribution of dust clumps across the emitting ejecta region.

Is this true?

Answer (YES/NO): NO